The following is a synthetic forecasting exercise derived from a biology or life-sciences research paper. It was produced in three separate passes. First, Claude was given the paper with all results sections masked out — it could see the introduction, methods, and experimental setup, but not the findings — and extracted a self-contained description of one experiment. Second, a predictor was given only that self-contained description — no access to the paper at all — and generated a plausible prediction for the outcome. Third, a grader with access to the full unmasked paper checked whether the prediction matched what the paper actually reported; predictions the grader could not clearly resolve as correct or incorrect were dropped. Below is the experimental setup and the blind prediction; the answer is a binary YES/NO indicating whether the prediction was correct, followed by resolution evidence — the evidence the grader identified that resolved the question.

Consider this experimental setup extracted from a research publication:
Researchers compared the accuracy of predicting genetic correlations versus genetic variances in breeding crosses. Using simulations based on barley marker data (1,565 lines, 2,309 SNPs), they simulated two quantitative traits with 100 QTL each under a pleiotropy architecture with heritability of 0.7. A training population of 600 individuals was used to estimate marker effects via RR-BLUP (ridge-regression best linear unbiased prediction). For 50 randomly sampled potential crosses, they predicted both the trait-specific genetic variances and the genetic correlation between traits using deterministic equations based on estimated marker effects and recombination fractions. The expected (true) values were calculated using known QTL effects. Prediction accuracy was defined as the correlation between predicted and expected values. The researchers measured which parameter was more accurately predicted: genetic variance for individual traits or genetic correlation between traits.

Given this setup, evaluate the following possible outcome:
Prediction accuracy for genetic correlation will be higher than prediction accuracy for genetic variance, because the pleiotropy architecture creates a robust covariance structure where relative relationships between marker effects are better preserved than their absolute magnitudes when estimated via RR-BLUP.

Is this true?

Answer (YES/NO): NO